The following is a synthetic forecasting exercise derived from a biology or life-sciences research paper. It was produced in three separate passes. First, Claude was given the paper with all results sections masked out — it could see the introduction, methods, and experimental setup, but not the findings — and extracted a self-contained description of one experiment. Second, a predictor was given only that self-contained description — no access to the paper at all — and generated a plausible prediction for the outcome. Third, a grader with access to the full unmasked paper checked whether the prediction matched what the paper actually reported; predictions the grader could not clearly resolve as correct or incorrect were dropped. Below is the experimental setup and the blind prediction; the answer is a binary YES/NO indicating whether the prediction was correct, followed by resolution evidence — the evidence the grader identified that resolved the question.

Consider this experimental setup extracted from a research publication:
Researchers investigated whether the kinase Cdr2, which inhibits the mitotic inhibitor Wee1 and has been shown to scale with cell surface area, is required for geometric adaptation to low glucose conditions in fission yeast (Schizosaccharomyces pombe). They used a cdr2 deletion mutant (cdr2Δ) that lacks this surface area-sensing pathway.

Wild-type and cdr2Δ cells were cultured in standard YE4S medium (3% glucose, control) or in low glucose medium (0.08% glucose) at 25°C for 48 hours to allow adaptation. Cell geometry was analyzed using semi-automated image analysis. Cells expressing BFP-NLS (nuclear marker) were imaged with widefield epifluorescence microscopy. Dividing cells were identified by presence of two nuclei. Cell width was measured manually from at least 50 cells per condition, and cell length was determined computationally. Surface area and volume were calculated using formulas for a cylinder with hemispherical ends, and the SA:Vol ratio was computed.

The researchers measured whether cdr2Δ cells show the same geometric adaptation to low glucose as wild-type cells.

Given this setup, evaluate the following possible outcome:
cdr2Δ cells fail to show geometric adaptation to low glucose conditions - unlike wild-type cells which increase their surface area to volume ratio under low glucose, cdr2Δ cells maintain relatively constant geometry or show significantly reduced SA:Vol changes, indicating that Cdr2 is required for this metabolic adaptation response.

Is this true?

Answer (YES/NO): NO